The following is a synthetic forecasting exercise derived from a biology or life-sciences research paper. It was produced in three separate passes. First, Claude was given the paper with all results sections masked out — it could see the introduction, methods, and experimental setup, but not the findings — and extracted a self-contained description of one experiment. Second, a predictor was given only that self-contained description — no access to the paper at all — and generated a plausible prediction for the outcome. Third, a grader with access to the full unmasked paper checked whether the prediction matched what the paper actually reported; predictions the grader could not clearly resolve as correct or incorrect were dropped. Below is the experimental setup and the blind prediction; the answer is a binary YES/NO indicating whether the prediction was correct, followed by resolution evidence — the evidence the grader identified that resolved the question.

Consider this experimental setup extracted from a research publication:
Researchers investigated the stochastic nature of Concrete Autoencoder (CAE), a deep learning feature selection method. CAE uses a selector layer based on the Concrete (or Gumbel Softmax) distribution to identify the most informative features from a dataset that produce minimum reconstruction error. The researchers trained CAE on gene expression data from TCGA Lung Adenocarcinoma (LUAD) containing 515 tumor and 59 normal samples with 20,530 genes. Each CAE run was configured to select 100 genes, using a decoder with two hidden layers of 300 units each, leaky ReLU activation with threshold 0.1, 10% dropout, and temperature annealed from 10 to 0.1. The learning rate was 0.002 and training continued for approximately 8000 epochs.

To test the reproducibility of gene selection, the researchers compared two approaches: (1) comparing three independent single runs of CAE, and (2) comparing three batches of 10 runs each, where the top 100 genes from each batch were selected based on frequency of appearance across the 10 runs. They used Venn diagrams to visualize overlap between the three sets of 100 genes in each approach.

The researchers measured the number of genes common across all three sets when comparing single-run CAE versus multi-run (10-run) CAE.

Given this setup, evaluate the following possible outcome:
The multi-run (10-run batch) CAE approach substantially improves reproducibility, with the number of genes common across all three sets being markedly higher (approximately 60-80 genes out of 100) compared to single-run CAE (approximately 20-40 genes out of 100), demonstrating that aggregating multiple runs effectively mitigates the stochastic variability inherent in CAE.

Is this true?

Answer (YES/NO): NO